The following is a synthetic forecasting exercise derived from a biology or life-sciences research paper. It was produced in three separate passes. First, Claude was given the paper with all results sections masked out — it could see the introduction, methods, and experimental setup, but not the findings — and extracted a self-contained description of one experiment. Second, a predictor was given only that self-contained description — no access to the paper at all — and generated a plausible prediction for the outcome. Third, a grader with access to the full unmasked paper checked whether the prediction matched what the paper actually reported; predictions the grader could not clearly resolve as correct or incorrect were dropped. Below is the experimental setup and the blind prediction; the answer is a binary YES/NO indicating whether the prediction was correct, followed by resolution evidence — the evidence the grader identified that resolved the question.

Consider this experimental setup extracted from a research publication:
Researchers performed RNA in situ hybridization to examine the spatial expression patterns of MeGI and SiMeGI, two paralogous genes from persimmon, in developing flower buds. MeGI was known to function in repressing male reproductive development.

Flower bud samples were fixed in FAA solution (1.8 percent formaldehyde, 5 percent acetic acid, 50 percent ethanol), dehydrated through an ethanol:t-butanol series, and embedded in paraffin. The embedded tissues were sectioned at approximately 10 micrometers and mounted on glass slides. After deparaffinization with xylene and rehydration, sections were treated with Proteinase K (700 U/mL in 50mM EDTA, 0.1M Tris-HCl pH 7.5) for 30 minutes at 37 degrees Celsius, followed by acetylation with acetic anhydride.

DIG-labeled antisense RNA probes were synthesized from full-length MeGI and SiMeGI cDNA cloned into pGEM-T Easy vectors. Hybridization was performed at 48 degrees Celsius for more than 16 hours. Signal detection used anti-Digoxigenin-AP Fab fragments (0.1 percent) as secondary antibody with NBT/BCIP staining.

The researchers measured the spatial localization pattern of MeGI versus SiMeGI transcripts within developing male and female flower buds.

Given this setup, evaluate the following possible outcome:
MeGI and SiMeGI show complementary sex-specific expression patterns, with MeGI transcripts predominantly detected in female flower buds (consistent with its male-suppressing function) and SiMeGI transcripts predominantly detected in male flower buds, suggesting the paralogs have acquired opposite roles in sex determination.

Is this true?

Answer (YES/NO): NO